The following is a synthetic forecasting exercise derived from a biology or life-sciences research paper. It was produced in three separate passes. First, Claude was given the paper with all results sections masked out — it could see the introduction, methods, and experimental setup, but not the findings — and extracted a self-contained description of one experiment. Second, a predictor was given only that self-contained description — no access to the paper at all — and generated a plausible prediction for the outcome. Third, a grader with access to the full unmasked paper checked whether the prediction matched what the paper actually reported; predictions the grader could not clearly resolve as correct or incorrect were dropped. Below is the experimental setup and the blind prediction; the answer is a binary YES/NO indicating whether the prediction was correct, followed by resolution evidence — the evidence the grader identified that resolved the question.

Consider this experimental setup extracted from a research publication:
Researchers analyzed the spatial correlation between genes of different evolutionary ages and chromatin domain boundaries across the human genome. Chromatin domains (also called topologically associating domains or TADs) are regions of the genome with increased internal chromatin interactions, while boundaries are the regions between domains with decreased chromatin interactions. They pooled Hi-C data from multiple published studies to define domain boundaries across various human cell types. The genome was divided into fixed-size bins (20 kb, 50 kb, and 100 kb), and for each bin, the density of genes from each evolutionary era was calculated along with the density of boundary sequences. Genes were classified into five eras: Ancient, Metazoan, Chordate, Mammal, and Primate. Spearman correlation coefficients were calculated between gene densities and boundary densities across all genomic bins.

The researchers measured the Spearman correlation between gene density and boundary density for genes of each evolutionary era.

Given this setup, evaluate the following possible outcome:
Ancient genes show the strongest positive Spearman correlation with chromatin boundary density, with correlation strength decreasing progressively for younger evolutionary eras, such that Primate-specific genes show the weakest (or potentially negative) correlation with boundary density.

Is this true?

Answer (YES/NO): NO